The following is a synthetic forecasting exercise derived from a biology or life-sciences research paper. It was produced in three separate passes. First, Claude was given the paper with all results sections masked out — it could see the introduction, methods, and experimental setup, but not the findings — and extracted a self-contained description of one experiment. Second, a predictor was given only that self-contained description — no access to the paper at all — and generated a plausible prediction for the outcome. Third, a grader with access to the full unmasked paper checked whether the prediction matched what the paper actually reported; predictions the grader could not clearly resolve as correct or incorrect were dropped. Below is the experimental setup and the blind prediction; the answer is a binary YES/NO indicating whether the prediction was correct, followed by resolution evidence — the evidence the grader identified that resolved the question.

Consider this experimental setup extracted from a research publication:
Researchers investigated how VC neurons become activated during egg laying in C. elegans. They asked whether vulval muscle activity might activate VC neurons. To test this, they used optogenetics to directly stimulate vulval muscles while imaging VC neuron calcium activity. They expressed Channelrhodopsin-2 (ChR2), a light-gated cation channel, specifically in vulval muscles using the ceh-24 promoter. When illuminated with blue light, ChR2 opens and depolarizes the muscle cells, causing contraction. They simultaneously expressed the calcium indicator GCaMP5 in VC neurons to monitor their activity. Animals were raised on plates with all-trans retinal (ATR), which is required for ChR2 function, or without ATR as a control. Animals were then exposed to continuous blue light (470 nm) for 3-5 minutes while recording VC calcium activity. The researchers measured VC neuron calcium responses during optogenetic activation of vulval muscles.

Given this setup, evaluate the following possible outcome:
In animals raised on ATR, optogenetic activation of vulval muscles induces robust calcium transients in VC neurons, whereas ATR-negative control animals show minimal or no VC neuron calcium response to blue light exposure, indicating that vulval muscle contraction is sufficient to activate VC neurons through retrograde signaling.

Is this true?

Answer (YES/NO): YES